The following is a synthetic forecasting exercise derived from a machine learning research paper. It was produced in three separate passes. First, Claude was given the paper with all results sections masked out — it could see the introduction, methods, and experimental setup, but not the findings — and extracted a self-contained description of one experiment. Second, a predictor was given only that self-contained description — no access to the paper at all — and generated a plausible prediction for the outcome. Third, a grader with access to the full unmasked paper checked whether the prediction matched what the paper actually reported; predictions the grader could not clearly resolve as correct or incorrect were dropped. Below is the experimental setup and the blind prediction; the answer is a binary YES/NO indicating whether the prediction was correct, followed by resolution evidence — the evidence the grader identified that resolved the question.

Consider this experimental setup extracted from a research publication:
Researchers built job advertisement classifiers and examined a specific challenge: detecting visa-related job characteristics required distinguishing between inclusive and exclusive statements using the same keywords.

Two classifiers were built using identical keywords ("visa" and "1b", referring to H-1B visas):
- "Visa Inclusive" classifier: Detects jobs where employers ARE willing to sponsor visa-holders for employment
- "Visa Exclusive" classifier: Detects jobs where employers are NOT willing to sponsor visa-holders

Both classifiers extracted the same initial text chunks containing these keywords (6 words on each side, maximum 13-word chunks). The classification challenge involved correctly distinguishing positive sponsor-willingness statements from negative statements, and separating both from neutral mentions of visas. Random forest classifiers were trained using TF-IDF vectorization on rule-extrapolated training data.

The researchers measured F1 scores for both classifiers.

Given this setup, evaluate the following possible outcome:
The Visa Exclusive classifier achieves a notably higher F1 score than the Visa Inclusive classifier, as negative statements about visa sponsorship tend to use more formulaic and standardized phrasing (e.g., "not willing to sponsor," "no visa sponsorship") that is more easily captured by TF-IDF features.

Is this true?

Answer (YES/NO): NO